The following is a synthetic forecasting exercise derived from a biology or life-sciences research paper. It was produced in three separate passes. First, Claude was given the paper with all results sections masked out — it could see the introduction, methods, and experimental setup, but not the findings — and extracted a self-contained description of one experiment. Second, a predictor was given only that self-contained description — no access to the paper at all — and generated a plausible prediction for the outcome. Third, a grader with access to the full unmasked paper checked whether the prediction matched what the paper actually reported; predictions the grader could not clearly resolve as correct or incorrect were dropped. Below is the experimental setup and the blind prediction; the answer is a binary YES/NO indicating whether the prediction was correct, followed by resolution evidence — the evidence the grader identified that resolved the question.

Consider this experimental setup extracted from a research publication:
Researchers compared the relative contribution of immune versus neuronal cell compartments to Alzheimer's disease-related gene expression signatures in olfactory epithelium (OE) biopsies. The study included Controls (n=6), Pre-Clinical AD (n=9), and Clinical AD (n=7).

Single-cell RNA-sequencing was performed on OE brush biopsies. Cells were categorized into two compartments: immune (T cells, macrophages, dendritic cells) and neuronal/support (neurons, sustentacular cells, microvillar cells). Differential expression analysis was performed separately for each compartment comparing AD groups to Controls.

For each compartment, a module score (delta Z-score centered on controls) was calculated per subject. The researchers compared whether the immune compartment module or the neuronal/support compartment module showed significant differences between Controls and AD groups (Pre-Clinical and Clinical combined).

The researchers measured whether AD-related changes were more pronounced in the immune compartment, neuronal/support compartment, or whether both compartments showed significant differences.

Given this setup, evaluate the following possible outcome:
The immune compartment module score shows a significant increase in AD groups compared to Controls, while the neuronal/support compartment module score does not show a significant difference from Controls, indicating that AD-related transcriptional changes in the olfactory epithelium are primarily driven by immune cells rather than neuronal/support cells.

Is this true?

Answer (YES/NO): NO